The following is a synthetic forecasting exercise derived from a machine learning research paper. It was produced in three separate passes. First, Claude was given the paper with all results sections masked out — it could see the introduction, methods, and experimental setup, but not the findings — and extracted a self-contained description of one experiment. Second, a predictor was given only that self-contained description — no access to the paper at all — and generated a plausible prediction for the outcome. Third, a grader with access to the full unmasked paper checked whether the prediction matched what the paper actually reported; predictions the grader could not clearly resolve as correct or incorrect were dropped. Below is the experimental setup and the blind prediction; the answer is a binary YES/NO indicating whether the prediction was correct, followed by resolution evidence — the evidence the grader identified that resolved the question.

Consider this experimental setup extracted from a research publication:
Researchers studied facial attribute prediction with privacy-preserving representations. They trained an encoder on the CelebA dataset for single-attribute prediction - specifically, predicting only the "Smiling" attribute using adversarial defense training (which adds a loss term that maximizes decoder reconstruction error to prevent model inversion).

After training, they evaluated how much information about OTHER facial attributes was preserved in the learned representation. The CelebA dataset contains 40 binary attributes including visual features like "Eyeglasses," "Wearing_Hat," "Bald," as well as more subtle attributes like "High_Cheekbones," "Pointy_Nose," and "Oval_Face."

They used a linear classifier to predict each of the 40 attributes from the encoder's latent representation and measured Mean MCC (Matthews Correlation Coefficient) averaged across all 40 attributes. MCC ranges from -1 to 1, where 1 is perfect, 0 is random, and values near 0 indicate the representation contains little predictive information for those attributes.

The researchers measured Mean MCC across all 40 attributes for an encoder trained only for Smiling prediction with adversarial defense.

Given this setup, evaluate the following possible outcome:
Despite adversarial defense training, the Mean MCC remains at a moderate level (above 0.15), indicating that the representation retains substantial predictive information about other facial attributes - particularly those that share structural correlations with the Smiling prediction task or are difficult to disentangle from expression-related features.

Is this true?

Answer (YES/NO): NO